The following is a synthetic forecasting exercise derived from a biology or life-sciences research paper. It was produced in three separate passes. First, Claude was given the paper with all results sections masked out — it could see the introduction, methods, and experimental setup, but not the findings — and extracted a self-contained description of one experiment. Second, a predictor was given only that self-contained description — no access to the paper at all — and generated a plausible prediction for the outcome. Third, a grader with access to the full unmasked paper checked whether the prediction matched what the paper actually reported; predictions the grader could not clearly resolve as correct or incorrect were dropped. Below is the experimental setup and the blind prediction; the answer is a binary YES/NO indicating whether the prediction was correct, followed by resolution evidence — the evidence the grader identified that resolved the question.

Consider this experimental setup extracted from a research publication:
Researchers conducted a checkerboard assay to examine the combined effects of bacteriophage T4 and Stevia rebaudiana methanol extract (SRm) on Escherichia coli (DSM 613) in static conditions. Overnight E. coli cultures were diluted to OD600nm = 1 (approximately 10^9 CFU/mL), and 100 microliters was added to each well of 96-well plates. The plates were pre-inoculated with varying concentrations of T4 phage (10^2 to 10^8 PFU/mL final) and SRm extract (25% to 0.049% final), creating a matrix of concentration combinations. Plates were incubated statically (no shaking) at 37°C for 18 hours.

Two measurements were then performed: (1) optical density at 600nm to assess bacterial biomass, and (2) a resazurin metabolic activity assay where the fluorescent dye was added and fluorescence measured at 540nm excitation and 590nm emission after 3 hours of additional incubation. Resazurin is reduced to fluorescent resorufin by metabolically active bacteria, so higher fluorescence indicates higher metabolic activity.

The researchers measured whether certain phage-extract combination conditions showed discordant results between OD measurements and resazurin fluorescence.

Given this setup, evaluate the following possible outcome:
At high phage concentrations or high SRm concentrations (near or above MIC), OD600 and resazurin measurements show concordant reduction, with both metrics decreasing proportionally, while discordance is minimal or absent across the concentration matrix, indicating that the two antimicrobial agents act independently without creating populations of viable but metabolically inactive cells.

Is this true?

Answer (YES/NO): NO